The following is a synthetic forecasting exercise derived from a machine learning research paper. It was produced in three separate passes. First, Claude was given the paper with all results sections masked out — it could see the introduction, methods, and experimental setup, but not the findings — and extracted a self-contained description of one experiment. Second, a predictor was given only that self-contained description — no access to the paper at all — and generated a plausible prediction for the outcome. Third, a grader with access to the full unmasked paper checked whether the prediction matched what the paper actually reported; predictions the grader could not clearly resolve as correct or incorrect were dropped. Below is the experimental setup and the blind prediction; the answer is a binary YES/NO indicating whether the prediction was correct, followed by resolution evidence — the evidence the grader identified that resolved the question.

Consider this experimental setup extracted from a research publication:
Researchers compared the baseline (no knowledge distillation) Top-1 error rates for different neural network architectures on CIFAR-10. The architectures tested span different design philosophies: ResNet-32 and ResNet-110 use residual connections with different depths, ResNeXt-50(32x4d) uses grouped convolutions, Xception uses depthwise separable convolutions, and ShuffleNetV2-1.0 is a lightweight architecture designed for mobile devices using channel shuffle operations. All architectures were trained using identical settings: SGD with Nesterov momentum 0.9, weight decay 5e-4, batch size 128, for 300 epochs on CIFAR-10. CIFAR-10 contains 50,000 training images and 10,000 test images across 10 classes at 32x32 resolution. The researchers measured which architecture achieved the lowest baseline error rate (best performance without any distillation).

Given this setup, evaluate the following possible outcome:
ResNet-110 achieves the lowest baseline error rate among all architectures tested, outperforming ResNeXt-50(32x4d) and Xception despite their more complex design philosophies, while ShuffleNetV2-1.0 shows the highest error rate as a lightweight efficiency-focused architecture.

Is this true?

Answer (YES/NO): NO